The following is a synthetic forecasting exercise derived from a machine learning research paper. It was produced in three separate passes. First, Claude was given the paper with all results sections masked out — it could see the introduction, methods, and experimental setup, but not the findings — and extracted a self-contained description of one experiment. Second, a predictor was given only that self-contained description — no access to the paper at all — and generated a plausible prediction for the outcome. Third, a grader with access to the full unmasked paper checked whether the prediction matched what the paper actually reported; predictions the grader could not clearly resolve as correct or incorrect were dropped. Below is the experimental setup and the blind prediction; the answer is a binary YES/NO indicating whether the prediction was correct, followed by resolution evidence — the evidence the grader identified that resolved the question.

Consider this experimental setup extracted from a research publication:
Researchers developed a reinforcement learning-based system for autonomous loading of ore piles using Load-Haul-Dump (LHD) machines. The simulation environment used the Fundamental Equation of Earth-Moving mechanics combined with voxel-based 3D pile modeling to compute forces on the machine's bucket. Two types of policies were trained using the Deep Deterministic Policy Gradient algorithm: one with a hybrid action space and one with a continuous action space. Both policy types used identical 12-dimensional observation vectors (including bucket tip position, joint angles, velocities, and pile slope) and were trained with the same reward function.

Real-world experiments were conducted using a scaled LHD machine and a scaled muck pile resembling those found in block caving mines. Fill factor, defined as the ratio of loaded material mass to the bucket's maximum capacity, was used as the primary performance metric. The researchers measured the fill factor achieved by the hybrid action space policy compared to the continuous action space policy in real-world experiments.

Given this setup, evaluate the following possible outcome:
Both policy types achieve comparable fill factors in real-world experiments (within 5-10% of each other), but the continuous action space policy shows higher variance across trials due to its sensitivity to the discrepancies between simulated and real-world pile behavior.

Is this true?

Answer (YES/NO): NO